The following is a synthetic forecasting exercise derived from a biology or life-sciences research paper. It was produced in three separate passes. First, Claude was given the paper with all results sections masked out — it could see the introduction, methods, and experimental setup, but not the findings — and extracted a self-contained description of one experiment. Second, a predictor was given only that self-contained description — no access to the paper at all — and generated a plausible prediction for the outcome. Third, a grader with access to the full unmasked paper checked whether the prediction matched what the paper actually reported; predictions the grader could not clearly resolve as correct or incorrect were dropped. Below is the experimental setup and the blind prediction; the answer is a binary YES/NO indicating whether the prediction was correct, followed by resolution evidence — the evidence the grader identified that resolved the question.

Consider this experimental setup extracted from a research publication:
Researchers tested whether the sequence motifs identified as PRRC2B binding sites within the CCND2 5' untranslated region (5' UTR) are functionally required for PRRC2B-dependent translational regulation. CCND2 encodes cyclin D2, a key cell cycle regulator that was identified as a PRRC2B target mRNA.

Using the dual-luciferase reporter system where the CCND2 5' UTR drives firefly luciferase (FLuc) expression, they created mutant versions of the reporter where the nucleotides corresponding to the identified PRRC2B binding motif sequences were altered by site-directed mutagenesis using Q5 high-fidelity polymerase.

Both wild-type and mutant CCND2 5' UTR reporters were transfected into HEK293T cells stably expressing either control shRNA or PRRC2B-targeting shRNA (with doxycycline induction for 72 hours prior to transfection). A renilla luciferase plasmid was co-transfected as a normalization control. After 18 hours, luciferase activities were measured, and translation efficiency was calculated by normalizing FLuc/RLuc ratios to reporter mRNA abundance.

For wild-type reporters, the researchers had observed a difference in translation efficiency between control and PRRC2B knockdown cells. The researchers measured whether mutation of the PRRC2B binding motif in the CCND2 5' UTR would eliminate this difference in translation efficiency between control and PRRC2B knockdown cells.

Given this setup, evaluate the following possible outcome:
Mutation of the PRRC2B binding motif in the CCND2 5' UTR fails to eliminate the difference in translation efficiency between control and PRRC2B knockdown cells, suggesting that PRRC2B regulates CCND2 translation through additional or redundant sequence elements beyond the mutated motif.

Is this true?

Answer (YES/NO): NO